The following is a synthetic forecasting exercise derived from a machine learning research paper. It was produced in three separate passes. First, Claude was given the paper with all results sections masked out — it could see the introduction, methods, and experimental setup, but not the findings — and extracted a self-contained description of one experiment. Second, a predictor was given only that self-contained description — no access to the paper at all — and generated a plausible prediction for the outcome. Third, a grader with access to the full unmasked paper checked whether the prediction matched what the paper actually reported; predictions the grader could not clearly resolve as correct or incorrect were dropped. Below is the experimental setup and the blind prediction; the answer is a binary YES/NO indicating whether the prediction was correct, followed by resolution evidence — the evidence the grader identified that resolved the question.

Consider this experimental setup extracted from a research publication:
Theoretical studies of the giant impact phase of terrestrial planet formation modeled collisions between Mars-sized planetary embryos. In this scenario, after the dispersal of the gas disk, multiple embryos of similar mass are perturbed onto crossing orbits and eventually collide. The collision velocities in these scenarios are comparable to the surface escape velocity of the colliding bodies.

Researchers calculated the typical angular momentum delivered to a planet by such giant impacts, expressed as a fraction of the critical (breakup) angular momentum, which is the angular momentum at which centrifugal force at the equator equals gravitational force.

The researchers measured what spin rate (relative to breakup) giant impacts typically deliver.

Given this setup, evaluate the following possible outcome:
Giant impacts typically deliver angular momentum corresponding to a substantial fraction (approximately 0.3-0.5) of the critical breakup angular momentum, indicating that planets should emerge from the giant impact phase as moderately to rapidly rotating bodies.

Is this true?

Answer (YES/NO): NO